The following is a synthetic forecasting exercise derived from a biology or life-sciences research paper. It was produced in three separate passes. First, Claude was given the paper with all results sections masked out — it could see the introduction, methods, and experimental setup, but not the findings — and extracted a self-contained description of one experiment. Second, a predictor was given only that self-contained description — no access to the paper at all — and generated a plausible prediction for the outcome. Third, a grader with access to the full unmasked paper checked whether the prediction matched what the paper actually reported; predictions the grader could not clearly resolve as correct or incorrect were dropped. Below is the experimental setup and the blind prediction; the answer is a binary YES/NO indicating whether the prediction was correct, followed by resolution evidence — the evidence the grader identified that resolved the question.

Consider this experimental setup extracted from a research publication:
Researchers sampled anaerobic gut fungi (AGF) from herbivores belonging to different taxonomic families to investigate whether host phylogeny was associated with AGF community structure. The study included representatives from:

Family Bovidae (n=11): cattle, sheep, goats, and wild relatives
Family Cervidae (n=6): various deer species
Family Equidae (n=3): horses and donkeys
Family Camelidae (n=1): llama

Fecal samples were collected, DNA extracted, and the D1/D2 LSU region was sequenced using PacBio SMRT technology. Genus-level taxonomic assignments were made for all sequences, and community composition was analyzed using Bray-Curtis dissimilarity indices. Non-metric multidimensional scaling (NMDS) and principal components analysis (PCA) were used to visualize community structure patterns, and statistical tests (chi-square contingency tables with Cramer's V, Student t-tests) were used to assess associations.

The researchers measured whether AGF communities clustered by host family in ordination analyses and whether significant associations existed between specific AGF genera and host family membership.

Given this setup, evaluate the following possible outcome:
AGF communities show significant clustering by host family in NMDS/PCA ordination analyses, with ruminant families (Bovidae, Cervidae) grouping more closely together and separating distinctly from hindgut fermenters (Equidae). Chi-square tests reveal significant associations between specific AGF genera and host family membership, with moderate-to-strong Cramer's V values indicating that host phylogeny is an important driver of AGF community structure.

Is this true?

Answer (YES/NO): NO